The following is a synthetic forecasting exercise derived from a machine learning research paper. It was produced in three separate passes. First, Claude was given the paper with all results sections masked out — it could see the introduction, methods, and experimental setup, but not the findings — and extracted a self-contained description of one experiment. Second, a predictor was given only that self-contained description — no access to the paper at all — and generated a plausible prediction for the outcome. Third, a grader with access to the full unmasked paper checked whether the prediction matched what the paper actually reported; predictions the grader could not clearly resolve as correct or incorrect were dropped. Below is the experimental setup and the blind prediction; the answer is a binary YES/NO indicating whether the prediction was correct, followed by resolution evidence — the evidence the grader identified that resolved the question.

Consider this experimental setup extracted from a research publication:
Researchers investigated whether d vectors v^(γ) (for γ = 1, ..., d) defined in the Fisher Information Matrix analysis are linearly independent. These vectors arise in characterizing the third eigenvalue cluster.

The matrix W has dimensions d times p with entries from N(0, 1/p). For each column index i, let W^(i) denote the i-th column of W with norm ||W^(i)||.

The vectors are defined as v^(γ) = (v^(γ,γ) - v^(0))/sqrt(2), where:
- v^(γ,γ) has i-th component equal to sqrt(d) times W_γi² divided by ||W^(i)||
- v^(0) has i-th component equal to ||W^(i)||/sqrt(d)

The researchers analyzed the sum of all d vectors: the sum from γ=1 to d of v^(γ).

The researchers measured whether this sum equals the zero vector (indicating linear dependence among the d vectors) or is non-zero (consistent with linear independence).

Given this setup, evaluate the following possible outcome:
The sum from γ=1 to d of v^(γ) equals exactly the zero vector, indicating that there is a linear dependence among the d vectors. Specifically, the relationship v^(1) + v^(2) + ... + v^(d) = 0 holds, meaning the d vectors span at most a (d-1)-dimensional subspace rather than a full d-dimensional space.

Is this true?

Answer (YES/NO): YES